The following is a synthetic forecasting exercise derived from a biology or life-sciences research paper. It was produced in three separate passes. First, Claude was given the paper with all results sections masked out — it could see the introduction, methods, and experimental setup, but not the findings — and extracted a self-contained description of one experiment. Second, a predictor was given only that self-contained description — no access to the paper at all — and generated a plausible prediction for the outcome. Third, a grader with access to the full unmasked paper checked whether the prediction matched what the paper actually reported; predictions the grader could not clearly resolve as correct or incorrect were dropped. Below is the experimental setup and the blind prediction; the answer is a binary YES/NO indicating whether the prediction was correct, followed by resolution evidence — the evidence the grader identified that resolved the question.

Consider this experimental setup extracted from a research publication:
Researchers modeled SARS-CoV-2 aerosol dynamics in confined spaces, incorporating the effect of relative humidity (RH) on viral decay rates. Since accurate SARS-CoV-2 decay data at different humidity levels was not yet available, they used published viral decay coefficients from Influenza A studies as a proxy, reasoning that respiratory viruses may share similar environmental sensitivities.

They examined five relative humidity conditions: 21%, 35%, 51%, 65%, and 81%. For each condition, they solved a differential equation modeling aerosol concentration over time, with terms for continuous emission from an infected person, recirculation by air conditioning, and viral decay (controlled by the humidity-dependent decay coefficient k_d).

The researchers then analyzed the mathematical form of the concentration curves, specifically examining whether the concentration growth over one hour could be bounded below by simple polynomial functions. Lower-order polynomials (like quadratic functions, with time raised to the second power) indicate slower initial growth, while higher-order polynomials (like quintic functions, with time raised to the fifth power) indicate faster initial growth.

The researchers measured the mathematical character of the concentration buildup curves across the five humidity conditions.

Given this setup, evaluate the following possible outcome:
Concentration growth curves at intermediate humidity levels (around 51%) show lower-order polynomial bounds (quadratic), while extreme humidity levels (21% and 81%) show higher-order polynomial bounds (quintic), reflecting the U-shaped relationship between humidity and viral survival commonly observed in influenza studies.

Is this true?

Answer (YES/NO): NO